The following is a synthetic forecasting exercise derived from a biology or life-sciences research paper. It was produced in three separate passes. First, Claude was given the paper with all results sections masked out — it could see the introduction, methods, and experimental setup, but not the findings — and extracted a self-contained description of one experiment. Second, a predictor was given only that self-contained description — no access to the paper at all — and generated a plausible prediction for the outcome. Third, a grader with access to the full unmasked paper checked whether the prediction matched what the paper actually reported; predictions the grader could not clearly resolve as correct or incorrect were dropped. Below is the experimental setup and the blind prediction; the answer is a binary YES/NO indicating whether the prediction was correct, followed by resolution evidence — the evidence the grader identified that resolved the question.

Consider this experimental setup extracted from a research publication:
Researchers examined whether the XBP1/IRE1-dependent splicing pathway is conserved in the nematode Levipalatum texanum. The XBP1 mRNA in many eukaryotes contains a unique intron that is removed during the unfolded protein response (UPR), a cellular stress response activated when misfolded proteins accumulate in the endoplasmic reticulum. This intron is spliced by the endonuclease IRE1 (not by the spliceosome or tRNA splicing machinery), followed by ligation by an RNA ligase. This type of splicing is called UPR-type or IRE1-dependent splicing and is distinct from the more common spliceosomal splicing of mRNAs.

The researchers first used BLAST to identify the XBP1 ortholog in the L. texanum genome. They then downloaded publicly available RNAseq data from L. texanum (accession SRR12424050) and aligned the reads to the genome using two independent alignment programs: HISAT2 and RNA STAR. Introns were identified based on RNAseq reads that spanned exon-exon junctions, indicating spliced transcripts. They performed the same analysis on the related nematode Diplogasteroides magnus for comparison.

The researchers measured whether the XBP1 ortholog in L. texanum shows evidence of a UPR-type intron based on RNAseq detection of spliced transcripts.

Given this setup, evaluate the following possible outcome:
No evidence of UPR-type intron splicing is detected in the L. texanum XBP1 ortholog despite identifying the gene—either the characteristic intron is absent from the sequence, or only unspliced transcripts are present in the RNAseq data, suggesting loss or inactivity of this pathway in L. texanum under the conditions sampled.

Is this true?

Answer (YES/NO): NO